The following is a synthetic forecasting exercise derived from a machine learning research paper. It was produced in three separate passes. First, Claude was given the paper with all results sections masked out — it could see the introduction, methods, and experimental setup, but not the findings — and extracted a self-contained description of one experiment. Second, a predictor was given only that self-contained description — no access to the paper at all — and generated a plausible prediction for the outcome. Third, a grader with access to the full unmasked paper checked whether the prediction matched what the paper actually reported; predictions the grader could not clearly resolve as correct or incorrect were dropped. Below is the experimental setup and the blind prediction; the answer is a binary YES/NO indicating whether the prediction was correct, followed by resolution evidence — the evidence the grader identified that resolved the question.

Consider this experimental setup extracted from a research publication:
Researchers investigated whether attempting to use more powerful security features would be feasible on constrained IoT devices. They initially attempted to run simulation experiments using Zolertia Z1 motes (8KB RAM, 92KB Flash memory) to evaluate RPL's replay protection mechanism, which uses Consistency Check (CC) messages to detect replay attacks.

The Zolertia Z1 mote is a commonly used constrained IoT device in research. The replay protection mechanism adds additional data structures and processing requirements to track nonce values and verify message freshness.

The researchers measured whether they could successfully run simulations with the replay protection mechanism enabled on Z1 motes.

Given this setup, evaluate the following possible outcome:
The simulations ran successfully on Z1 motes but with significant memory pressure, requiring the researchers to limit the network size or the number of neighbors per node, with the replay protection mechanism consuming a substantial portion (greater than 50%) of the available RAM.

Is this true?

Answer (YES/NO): NO